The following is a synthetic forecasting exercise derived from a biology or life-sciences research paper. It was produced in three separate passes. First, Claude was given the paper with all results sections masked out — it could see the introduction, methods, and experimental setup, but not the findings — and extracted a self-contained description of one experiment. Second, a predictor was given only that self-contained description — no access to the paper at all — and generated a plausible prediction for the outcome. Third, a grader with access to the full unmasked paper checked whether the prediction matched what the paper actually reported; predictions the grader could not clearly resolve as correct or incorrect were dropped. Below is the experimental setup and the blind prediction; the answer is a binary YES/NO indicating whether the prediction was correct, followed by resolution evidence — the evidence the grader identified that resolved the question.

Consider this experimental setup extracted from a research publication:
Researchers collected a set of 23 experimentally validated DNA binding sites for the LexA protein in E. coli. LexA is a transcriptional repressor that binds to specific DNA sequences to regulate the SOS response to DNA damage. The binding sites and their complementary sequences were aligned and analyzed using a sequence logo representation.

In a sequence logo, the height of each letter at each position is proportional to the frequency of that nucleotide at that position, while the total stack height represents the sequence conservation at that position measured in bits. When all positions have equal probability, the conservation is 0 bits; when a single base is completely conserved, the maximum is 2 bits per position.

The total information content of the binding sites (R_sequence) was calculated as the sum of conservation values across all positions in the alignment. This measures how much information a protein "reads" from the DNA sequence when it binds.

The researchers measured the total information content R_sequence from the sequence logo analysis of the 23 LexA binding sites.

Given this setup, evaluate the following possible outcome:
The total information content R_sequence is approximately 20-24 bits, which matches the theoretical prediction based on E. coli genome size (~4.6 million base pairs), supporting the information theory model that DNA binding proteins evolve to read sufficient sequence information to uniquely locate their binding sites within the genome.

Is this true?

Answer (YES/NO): YES